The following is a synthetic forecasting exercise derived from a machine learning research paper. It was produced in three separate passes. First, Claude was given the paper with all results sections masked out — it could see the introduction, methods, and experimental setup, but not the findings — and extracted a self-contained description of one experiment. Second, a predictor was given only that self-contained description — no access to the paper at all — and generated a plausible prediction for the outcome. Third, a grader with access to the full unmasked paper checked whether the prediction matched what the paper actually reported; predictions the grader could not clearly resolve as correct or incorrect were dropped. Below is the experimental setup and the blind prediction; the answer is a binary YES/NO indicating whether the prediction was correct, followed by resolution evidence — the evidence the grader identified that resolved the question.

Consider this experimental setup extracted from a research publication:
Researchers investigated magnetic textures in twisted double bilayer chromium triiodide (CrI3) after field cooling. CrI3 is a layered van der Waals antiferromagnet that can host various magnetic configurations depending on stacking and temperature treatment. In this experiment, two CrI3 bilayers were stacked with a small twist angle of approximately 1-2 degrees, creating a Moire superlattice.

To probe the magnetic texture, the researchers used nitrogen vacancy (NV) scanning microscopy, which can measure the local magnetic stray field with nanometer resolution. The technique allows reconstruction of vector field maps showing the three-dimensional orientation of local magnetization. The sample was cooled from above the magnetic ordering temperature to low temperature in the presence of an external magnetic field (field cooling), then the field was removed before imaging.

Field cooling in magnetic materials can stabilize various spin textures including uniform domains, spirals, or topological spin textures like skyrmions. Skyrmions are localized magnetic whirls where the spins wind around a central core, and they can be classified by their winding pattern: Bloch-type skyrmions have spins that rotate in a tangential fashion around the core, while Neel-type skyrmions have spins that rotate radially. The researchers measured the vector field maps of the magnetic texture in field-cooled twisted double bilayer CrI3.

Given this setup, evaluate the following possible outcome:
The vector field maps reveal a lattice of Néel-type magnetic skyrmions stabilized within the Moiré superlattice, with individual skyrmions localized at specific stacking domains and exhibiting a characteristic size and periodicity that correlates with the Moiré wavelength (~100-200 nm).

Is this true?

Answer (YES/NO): NO